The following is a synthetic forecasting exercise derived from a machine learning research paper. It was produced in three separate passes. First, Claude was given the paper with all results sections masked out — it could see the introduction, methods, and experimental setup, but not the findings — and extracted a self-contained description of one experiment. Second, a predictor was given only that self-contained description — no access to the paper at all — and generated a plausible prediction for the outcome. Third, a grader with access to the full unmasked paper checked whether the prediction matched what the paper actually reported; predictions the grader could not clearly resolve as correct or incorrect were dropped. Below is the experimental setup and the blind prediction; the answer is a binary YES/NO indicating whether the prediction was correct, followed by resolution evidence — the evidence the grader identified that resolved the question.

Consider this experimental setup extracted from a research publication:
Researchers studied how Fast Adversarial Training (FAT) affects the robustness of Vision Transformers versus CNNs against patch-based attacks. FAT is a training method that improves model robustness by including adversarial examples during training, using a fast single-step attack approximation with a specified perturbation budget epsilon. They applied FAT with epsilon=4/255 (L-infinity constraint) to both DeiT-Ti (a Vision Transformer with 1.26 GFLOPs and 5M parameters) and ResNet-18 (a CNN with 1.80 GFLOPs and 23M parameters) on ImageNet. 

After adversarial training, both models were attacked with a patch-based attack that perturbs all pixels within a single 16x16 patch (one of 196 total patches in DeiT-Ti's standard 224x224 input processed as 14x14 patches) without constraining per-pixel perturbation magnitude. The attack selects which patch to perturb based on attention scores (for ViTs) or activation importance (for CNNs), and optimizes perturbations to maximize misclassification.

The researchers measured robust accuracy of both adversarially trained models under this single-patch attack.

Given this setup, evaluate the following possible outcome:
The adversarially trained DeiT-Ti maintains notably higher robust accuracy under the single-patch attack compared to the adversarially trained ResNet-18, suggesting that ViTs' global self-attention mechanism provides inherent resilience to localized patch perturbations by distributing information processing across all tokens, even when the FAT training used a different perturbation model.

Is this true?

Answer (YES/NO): NO